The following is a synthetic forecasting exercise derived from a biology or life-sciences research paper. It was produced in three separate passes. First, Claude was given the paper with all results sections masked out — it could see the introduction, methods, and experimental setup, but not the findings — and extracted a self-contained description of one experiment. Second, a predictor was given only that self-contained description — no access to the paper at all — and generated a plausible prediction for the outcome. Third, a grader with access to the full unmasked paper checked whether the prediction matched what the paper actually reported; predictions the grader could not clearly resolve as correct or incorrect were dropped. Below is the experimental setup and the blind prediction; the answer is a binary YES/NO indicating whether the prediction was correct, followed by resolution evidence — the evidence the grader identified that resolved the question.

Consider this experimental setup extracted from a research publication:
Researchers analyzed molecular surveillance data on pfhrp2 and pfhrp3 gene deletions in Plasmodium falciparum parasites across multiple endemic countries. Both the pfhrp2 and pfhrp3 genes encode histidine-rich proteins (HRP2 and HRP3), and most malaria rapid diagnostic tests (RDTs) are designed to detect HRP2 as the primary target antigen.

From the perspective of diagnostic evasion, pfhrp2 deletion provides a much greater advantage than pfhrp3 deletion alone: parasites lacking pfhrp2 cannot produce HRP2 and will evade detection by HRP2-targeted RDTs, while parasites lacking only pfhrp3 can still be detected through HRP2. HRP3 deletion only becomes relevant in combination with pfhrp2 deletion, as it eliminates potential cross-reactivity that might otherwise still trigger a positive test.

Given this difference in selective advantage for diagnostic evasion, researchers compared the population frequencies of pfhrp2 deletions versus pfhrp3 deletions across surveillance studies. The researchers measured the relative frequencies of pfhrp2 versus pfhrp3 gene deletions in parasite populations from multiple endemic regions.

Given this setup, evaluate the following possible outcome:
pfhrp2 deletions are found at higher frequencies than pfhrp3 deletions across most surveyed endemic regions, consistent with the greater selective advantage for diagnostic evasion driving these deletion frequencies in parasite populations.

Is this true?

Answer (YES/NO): NO